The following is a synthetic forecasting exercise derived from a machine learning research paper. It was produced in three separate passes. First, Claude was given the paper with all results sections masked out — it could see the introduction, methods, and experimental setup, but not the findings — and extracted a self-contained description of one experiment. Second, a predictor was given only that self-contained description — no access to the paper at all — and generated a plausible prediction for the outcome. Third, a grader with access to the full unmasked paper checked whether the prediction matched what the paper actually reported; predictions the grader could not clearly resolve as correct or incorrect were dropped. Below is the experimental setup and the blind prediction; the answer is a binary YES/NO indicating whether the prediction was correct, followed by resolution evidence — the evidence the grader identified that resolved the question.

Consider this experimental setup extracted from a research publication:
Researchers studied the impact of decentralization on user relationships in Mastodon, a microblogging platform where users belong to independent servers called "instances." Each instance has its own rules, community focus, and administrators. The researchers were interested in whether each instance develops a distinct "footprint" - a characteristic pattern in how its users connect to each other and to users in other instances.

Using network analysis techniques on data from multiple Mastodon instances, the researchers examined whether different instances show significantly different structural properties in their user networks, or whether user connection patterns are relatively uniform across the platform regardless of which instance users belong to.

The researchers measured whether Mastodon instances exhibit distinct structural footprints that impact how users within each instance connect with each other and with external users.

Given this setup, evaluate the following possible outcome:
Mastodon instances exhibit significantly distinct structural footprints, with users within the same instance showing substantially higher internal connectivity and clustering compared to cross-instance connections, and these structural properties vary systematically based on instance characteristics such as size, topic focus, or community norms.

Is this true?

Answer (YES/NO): YES